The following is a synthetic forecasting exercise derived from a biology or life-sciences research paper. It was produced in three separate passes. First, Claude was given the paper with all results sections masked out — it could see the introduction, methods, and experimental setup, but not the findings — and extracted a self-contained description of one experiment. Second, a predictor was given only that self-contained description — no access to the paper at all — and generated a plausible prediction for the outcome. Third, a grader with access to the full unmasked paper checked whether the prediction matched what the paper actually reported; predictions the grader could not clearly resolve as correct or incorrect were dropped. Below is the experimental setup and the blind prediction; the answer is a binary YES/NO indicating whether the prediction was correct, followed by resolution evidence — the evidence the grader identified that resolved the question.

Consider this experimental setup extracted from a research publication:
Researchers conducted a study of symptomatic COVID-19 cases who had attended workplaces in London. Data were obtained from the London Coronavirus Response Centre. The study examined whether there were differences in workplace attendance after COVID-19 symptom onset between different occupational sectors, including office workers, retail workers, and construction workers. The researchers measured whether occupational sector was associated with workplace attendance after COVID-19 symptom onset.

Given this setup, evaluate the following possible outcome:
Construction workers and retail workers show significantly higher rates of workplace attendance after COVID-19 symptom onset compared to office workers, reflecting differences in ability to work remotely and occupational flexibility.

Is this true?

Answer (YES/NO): NO